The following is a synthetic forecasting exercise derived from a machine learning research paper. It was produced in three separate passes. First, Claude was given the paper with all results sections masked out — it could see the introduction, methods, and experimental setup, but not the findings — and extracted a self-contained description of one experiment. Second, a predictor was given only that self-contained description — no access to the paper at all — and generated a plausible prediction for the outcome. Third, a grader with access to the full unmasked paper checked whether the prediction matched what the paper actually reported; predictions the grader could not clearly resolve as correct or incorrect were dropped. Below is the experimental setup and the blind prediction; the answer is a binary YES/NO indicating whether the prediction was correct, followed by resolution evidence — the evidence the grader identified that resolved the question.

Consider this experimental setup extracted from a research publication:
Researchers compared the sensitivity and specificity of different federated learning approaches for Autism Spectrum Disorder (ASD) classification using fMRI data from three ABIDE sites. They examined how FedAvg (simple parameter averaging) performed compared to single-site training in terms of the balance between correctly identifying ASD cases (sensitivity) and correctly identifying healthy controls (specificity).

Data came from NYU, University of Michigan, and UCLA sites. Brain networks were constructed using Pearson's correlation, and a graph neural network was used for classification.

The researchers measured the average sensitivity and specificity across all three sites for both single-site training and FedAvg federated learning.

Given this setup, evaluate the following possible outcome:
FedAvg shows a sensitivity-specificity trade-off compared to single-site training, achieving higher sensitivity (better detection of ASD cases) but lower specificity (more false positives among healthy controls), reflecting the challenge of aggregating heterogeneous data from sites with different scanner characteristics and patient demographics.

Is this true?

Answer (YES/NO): NO